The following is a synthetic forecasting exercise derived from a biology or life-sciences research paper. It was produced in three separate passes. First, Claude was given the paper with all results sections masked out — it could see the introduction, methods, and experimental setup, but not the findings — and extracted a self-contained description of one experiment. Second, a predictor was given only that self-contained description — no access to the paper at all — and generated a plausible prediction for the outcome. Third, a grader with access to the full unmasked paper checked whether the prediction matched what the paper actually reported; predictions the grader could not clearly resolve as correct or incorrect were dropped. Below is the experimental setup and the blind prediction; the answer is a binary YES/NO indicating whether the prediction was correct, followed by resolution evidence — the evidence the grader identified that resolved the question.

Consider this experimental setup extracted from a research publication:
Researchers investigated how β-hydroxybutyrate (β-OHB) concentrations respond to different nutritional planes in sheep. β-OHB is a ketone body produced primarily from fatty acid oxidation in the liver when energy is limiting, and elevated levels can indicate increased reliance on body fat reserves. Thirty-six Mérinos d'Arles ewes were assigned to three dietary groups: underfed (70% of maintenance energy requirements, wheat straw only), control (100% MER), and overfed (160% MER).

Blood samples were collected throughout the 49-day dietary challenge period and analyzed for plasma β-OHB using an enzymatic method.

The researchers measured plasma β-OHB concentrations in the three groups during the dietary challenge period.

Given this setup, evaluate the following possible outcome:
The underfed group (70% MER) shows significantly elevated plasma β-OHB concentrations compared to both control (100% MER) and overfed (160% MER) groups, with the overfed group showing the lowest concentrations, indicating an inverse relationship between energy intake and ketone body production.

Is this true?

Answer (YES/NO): NO